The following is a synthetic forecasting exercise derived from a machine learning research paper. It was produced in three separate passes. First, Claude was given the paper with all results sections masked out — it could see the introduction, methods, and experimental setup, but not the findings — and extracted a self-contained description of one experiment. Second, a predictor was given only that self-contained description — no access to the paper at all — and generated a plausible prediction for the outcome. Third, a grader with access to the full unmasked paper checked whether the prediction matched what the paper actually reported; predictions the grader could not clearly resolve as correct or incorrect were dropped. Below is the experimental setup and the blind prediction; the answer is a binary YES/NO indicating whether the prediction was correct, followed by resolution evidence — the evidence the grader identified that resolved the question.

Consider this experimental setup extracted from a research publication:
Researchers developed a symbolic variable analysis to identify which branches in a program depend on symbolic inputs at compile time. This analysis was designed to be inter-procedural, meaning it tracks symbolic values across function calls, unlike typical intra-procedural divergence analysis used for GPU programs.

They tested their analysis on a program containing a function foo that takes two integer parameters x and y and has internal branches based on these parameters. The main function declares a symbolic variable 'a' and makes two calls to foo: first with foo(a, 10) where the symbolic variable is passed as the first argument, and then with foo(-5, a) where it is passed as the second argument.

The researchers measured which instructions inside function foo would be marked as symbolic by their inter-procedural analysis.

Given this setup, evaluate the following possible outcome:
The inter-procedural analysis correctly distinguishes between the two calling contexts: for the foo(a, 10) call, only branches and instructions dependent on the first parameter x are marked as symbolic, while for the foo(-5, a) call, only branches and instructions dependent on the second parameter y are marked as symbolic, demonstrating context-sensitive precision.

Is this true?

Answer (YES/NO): NO